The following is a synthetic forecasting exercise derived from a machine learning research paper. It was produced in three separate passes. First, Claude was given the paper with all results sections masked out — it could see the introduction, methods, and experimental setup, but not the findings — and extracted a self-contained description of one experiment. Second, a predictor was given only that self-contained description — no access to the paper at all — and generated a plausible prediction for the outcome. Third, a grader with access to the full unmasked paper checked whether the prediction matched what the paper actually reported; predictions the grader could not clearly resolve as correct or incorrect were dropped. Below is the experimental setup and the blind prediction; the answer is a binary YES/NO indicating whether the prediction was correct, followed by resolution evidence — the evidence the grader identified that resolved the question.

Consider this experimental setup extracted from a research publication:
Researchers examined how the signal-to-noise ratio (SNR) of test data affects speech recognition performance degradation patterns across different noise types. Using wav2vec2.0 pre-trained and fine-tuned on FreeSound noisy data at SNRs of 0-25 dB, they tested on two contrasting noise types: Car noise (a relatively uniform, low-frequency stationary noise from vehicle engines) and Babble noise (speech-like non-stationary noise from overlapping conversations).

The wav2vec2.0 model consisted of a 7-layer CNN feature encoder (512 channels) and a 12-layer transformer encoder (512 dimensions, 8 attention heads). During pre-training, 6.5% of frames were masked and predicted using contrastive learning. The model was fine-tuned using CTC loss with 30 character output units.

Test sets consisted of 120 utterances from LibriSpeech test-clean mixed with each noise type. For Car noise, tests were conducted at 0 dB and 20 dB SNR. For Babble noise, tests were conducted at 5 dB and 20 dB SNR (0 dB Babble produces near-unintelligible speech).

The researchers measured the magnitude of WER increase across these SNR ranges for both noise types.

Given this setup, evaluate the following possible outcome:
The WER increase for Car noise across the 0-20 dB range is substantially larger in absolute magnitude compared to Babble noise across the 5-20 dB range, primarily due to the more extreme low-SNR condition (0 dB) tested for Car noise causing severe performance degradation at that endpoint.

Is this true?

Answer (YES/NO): NO